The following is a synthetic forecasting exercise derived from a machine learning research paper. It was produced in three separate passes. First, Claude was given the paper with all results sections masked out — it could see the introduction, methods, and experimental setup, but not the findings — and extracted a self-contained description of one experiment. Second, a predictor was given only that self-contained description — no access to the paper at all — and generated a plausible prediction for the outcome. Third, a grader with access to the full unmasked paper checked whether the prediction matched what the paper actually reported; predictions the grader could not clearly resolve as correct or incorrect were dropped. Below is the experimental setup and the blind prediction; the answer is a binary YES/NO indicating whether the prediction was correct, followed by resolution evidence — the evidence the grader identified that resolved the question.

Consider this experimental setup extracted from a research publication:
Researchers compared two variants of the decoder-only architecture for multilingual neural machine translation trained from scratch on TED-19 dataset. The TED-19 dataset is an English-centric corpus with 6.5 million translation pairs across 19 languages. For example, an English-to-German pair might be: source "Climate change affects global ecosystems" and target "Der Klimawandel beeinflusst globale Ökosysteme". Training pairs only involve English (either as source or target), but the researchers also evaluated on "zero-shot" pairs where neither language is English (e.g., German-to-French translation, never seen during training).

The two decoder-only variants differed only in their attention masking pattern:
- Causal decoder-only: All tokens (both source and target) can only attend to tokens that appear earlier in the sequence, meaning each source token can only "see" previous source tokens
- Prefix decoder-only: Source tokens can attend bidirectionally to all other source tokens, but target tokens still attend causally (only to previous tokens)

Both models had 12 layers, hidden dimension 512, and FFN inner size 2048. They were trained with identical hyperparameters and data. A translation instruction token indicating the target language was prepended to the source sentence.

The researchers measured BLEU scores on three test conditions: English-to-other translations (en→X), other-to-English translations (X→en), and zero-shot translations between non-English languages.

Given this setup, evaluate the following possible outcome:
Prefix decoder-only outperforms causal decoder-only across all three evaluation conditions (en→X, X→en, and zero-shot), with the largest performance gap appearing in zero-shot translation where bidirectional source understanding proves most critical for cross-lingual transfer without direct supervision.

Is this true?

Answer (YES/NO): NO